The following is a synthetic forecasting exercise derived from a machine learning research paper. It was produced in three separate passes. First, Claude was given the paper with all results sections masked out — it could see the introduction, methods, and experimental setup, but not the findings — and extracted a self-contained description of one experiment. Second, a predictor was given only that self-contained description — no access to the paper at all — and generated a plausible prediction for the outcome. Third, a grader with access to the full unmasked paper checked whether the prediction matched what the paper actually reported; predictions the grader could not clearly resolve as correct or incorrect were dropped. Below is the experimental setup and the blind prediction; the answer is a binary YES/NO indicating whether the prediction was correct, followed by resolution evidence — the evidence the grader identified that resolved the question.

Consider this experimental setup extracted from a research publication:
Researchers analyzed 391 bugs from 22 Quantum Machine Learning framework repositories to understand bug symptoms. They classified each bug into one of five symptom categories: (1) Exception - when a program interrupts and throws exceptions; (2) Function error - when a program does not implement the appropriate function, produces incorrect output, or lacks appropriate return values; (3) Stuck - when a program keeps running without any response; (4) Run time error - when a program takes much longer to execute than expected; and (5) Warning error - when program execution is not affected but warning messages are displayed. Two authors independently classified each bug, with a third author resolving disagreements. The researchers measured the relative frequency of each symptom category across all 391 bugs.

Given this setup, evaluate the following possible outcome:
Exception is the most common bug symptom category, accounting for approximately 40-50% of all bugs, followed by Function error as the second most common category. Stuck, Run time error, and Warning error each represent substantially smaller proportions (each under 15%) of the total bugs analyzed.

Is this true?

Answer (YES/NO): NO